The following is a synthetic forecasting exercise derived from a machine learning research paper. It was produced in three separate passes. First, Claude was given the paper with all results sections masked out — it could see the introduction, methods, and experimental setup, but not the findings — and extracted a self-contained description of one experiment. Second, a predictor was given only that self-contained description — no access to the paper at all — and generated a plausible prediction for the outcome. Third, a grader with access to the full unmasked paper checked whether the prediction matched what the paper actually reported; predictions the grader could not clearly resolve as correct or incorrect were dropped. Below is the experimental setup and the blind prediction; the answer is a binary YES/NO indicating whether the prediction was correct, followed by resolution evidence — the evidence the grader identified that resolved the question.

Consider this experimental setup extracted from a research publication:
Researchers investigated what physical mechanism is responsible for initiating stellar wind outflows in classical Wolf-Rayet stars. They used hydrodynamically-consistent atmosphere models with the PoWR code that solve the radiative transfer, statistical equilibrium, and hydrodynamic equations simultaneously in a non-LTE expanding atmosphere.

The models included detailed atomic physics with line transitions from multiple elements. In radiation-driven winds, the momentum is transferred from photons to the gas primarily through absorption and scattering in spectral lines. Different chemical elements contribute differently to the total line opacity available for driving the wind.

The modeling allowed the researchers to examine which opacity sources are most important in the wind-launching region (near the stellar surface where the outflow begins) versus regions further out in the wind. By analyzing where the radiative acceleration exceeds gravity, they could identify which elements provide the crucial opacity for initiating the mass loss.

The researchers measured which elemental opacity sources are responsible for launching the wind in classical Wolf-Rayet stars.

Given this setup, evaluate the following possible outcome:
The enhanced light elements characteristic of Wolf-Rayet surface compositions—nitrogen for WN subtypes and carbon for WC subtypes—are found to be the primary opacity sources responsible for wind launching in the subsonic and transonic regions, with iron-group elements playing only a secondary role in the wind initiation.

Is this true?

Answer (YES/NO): NO